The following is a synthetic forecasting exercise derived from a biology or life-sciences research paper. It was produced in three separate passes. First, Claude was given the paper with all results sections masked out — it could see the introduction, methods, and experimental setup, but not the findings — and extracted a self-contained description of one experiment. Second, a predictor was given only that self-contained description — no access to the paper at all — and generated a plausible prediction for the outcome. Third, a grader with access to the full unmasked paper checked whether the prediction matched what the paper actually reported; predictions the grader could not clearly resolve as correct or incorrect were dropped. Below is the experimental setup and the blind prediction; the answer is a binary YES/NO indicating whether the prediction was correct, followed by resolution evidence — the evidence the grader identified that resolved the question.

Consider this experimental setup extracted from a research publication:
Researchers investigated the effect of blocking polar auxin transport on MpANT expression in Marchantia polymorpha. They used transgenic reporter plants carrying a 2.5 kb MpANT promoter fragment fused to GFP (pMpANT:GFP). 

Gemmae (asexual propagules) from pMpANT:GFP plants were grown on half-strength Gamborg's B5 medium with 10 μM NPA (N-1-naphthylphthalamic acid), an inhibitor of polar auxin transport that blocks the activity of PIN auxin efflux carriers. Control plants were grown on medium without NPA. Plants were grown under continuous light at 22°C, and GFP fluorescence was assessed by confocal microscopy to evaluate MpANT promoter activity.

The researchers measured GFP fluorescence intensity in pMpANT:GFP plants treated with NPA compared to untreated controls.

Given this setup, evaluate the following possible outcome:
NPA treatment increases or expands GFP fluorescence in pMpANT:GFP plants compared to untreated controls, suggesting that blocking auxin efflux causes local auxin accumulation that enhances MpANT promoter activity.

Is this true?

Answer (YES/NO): YES